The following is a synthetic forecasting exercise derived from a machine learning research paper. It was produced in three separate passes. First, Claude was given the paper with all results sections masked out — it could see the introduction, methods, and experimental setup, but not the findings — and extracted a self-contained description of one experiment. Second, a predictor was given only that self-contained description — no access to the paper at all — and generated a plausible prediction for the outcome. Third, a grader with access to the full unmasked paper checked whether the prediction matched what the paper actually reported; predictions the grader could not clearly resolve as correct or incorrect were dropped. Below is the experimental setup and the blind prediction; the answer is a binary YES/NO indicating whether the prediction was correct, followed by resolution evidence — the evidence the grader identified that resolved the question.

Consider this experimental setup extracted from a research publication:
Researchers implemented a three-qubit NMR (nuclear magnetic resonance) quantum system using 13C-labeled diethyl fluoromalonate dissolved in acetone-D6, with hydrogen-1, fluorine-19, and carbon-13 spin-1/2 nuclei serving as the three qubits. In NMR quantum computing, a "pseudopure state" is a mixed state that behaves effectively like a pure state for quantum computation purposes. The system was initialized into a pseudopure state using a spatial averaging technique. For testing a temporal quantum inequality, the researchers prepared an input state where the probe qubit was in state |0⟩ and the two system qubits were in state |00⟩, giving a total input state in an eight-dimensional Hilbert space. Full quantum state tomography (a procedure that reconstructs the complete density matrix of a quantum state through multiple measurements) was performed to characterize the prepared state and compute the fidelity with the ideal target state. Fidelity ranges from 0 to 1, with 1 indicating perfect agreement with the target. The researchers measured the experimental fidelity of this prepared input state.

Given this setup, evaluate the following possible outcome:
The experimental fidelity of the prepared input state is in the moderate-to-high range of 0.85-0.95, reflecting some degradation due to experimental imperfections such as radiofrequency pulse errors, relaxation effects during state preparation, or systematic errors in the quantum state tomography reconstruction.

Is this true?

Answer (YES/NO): NO